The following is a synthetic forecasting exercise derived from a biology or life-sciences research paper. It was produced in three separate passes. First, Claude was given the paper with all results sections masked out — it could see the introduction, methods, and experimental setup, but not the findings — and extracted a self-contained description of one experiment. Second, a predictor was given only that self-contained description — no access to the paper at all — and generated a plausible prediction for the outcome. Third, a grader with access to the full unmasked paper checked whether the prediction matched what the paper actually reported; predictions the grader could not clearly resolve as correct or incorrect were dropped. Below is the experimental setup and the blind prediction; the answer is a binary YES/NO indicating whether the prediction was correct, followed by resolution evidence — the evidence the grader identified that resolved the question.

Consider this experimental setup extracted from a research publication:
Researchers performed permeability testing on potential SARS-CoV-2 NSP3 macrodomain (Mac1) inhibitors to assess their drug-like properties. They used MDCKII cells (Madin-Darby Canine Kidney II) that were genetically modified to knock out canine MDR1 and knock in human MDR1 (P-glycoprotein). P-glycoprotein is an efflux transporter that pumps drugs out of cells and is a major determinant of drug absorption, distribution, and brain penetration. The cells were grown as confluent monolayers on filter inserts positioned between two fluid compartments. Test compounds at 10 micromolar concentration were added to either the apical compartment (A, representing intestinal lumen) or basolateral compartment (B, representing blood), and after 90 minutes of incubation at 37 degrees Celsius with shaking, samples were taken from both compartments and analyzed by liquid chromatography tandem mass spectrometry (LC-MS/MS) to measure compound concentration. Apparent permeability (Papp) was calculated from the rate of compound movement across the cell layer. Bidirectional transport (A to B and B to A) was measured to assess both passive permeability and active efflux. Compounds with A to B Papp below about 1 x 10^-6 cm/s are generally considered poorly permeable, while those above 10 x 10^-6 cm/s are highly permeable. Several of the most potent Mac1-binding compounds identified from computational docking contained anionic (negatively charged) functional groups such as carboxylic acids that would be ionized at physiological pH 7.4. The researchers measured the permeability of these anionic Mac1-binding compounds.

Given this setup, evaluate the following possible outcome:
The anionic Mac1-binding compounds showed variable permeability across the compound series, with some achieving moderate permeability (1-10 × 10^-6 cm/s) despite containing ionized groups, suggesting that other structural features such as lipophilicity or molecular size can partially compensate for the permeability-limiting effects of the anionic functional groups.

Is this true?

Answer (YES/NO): NO